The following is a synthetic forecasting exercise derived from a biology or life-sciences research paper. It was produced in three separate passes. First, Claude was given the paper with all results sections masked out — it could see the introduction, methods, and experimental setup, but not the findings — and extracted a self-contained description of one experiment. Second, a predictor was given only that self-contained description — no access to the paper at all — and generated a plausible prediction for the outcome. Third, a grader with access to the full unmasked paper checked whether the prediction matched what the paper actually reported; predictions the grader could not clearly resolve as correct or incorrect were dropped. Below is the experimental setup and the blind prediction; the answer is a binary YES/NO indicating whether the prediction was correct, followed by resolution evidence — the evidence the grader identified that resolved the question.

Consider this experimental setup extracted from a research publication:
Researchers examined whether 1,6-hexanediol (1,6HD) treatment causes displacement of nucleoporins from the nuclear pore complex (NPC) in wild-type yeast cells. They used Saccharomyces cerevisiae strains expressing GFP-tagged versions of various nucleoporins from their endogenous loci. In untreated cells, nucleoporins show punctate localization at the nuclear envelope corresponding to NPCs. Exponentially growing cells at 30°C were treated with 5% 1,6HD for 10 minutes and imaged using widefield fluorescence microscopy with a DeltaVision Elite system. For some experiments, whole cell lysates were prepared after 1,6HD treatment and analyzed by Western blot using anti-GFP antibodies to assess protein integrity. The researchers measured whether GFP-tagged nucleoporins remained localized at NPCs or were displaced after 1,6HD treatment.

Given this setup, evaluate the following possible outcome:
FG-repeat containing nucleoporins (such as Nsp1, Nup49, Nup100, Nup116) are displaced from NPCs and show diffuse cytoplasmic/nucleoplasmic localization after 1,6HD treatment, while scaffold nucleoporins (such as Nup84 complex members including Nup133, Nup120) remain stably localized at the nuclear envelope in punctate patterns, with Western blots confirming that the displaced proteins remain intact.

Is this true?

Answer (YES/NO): NO